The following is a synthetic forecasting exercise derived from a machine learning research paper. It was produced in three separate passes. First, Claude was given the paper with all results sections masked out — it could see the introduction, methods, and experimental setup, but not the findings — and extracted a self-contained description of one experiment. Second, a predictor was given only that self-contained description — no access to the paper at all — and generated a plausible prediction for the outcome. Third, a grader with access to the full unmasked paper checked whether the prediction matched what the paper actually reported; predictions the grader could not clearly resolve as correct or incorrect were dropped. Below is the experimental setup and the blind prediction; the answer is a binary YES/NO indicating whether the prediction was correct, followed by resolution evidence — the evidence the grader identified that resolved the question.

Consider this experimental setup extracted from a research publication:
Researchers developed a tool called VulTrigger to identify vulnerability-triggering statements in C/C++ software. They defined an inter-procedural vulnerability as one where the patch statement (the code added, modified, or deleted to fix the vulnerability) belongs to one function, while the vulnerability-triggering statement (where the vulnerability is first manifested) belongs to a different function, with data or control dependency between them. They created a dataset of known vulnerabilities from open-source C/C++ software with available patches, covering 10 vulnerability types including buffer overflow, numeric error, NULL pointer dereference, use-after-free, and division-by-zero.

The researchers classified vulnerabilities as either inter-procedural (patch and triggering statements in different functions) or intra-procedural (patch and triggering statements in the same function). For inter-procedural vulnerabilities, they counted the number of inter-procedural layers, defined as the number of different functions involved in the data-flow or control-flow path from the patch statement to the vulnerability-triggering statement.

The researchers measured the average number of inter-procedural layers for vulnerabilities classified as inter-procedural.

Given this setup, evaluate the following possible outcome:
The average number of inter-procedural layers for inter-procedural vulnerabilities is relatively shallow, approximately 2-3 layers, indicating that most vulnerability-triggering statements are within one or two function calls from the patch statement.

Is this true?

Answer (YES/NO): YES